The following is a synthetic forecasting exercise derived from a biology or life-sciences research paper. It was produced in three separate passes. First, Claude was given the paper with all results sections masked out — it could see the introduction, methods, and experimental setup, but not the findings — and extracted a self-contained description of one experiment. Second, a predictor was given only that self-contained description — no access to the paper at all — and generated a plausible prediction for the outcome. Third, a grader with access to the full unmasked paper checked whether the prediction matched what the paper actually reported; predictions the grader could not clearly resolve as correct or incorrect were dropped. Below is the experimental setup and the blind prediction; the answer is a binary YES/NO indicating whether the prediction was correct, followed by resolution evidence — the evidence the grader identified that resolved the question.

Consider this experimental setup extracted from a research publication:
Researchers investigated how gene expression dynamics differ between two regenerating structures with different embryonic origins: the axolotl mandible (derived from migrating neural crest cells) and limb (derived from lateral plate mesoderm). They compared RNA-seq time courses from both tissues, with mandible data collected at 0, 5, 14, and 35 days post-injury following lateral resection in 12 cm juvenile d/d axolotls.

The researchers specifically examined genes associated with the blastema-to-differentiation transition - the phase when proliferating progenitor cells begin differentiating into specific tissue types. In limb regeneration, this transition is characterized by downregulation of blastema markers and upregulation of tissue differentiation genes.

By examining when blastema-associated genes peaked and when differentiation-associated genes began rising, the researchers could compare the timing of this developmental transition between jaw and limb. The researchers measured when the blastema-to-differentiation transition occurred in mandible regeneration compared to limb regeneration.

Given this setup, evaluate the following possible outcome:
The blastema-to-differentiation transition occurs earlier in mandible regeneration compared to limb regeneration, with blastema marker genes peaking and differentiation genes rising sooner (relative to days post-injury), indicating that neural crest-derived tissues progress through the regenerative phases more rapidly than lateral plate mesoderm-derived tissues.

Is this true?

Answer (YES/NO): NO